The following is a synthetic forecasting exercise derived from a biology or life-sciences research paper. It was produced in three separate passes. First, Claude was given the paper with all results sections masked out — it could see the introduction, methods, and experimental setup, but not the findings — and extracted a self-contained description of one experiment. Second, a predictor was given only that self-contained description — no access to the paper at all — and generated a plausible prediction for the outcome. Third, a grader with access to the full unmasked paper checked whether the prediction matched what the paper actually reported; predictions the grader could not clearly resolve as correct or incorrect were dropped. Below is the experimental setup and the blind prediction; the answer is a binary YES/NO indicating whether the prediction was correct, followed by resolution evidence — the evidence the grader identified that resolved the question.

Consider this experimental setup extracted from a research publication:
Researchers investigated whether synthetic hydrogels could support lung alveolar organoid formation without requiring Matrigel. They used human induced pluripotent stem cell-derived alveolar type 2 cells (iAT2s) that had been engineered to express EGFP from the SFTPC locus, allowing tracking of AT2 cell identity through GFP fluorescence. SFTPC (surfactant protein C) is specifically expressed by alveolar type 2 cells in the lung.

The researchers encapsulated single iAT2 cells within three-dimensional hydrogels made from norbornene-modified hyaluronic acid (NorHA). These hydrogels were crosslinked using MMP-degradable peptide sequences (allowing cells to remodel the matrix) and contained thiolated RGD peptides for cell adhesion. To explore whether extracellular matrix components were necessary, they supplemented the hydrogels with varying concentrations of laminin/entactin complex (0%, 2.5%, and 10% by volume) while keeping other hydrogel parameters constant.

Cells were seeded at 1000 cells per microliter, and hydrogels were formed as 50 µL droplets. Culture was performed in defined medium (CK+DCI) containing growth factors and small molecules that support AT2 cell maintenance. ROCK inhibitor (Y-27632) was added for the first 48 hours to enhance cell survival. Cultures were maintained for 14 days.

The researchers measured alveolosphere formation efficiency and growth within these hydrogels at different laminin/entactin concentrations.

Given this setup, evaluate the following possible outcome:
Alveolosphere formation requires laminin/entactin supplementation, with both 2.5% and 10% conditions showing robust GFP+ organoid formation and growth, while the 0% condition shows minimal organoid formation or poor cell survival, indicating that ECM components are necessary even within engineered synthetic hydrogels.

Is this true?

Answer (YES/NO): NO